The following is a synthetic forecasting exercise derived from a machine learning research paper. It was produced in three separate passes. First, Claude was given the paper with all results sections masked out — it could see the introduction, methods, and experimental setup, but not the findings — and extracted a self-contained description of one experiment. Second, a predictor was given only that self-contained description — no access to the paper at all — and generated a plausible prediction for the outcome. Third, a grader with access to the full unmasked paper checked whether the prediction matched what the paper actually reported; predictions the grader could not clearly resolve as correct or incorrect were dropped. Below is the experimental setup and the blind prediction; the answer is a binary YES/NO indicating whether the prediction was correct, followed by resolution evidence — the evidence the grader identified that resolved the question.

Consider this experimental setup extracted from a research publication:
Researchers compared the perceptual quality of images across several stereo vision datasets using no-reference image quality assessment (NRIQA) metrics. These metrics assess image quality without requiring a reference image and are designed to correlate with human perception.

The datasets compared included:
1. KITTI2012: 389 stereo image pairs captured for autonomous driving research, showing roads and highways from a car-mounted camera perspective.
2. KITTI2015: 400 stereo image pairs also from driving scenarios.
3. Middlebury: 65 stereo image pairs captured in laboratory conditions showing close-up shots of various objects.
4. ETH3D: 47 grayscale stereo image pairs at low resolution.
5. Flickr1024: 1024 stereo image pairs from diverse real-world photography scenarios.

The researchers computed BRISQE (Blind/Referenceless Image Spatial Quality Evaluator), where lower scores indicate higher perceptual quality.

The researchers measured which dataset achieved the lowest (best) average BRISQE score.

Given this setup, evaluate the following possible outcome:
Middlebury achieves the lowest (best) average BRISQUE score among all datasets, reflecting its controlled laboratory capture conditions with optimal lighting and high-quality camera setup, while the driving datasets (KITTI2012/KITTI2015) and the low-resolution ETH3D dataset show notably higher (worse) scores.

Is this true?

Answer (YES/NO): NO